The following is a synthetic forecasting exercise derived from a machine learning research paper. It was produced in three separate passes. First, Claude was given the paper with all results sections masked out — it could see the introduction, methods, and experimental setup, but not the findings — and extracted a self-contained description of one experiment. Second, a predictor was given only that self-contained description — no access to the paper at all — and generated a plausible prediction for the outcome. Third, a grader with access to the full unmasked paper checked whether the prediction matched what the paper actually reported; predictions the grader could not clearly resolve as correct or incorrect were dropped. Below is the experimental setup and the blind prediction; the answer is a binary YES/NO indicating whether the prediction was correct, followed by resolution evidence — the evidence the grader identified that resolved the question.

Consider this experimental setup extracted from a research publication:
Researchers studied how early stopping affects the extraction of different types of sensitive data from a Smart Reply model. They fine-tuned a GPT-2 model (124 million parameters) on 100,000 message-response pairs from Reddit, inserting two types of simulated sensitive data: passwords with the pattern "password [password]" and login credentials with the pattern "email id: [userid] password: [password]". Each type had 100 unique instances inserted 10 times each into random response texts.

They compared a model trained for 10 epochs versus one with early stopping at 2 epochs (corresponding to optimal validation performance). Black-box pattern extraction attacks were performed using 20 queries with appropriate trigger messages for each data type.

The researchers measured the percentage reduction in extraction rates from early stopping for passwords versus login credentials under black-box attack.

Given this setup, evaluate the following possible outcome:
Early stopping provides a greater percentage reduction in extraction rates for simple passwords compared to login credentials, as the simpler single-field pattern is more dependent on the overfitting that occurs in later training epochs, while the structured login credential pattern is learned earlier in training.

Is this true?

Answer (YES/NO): NO